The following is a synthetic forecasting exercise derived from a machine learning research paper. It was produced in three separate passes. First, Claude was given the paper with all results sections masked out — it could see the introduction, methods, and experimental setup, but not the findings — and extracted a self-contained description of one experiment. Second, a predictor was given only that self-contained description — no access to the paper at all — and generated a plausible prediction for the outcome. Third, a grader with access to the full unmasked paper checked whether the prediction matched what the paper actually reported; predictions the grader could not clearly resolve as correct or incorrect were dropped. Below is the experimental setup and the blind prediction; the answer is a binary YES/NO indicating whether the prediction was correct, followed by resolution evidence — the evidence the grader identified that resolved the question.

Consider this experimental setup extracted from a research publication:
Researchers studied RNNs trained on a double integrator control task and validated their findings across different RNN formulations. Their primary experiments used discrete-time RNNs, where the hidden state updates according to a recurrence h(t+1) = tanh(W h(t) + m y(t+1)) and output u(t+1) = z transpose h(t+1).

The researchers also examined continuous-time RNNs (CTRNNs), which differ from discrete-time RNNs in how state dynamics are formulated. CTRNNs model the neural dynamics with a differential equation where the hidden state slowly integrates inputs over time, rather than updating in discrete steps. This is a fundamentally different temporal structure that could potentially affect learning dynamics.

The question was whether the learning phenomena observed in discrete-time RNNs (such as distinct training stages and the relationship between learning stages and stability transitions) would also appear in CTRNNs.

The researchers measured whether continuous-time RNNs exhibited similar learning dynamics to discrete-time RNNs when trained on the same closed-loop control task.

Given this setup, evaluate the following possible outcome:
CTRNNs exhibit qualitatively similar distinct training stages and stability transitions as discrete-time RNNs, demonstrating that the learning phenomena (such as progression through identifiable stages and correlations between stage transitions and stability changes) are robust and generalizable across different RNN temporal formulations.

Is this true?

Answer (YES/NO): YES